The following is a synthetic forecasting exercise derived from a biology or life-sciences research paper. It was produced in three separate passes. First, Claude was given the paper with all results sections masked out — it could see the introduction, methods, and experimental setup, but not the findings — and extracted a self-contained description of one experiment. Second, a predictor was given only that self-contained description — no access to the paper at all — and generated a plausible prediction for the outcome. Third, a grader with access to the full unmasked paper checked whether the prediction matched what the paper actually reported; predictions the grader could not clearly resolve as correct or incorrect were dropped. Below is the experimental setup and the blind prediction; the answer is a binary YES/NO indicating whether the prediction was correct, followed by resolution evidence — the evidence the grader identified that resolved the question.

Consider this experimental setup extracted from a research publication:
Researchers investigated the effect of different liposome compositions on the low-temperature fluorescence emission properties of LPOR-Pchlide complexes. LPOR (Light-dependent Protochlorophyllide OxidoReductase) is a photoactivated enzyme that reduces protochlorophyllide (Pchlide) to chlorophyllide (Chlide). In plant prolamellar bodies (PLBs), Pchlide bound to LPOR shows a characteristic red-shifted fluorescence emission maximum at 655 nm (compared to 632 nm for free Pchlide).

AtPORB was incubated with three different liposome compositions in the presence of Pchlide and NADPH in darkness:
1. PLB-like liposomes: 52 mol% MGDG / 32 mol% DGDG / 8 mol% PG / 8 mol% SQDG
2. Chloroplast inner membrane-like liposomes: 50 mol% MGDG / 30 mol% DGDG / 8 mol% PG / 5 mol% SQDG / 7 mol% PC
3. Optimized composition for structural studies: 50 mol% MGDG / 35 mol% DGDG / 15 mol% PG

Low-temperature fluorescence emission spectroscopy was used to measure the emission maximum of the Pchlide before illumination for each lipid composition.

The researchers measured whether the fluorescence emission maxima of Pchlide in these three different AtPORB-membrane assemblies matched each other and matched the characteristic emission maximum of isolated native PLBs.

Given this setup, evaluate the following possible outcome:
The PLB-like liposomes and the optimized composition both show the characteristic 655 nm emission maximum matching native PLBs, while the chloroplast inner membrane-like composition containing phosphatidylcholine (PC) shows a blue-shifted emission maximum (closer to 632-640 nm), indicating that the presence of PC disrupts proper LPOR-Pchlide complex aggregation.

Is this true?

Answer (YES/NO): NO